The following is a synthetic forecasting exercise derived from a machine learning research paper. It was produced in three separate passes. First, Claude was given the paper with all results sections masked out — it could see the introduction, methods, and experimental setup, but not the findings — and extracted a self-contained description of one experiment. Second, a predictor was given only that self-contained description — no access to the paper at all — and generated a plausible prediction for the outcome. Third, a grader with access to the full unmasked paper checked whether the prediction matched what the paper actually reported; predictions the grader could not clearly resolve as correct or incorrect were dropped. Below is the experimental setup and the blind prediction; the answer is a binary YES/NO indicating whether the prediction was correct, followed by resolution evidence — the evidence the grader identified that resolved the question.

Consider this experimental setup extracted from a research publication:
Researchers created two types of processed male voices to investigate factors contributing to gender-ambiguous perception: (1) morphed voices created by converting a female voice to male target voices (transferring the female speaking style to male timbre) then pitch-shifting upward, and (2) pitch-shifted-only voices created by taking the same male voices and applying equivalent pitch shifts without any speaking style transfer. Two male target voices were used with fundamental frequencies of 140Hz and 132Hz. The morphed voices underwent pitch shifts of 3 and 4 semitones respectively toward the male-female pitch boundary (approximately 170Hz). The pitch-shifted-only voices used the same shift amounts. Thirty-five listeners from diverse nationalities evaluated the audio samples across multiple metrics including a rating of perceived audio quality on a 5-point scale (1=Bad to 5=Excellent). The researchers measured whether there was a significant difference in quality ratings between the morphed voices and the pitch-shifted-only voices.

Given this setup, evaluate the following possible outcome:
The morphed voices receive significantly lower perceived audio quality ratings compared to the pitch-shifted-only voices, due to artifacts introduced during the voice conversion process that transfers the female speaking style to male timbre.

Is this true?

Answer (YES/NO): NO